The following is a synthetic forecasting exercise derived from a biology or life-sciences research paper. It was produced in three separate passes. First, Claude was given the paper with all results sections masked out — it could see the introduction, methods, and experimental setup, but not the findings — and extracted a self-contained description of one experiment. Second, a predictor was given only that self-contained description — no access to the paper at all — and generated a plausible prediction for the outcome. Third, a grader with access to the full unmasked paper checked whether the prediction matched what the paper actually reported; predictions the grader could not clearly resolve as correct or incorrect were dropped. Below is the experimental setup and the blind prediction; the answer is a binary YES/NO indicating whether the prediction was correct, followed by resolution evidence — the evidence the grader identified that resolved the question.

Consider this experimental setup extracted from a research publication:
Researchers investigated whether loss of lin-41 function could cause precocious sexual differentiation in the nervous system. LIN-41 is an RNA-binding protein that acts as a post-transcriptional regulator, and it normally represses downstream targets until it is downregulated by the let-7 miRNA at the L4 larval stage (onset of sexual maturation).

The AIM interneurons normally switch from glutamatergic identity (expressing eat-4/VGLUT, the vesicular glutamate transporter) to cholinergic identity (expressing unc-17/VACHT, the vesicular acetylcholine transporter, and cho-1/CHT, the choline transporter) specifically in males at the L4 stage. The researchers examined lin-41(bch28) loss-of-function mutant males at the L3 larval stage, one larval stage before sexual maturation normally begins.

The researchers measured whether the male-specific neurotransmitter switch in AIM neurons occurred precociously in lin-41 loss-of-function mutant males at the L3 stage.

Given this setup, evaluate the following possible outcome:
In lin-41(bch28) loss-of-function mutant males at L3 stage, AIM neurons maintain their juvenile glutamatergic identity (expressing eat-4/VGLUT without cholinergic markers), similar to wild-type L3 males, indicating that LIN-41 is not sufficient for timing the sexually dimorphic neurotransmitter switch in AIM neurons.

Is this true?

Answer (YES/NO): NO